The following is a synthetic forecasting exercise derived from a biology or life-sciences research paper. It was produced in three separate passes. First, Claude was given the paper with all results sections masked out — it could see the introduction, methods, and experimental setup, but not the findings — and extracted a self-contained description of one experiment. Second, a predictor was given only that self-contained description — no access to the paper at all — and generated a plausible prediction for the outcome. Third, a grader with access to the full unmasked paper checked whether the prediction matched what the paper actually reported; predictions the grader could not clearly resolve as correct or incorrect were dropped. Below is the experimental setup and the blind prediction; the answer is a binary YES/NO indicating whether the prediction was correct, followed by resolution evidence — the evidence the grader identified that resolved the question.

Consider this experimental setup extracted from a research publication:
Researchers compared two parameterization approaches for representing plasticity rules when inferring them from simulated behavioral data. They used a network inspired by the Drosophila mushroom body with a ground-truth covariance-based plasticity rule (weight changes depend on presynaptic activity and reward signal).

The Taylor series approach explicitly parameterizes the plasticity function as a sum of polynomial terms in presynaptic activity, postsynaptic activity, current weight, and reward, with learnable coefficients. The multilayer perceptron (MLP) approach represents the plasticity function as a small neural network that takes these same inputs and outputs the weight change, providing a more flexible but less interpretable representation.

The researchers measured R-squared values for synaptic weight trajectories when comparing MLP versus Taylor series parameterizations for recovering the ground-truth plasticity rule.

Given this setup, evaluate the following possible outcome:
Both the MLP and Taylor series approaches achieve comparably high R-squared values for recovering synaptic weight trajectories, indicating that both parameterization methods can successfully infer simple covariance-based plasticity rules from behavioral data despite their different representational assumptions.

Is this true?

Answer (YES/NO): YES